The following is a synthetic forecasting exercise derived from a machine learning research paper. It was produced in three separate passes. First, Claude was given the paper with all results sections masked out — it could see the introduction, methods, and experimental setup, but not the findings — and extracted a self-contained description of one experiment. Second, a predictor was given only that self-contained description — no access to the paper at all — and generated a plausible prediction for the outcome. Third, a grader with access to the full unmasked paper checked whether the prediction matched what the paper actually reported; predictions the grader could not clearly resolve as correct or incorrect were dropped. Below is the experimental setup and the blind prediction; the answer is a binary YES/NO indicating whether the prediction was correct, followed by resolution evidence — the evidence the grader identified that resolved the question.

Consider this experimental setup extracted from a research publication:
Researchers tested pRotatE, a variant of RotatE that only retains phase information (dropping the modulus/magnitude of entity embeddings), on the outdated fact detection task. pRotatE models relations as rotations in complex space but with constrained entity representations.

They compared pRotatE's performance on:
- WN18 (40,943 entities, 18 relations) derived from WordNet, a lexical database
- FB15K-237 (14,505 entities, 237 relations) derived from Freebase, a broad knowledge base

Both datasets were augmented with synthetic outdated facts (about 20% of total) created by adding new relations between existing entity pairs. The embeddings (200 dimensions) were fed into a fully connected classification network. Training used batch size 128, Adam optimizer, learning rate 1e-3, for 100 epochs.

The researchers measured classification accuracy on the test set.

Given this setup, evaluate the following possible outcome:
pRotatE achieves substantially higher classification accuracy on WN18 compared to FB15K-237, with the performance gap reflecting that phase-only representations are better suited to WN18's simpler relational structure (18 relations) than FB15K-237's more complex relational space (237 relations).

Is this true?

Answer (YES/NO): NO